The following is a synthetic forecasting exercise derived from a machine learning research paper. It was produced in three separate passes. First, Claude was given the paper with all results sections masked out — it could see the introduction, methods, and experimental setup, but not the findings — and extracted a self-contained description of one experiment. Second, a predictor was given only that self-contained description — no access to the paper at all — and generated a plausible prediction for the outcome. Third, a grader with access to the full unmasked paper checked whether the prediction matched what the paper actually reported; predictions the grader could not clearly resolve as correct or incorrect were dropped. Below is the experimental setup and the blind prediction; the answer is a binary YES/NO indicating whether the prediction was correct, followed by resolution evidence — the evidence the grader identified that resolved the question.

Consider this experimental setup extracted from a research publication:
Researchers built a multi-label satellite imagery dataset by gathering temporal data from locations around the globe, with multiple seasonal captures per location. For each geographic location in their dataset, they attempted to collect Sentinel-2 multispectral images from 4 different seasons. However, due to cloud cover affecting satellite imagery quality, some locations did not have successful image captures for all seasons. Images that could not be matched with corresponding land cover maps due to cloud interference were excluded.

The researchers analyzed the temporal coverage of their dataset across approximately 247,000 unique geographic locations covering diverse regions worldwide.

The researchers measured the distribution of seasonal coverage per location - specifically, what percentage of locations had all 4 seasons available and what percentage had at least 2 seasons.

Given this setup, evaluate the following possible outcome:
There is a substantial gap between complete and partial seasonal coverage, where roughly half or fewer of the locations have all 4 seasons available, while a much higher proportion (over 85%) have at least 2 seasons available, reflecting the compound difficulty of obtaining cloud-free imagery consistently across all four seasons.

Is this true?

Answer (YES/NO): YES